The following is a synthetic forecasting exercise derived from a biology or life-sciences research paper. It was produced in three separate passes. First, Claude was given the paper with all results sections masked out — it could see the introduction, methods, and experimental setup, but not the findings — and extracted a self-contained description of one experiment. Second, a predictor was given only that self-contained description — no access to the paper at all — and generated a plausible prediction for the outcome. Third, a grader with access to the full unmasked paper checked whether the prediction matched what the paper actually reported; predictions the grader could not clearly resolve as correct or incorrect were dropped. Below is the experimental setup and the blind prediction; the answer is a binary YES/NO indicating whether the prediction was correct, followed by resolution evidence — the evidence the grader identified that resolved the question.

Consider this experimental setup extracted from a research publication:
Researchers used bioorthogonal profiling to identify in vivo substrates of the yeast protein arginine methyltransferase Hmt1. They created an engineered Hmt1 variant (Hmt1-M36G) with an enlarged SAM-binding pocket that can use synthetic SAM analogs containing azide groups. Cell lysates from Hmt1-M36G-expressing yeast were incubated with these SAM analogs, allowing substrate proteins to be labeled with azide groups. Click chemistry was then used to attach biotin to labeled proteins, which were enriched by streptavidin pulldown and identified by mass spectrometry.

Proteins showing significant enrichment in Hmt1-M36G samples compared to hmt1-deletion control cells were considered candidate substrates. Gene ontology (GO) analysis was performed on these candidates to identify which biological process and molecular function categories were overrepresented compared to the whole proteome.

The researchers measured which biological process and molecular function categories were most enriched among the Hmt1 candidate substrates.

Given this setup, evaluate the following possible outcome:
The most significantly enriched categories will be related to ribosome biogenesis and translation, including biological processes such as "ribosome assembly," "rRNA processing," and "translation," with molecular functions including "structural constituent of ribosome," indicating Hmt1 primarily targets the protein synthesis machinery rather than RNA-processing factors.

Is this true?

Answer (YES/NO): NO